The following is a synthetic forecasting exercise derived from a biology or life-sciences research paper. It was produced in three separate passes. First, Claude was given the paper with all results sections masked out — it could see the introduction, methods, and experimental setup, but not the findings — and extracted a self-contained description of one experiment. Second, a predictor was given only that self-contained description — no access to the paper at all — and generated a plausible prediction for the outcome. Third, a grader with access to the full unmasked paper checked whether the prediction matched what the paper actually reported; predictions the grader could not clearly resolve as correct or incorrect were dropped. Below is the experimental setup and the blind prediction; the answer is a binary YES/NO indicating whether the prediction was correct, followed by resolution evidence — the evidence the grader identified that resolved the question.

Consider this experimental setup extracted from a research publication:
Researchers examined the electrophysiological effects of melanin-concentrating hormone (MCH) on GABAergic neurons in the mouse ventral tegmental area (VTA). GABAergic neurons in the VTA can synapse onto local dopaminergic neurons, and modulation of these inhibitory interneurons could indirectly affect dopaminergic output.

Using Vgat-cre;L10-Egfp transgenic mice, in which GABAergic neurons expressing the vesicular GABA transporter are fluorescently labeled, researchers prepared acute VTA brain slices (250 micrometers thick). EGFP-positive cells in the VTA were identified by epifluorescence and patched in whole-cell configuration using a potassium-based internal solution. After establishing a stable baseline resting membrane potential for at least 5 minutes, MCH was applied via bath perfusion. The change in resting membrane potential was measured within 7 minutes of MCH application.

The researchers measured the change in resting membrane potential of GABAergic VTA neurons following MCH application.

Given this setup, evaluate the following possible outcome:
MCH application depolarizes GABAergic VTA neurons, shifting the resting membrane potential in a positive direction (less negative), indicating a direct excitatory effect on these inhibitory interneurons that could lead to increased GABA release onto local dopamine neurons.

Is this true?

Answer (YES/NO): NO